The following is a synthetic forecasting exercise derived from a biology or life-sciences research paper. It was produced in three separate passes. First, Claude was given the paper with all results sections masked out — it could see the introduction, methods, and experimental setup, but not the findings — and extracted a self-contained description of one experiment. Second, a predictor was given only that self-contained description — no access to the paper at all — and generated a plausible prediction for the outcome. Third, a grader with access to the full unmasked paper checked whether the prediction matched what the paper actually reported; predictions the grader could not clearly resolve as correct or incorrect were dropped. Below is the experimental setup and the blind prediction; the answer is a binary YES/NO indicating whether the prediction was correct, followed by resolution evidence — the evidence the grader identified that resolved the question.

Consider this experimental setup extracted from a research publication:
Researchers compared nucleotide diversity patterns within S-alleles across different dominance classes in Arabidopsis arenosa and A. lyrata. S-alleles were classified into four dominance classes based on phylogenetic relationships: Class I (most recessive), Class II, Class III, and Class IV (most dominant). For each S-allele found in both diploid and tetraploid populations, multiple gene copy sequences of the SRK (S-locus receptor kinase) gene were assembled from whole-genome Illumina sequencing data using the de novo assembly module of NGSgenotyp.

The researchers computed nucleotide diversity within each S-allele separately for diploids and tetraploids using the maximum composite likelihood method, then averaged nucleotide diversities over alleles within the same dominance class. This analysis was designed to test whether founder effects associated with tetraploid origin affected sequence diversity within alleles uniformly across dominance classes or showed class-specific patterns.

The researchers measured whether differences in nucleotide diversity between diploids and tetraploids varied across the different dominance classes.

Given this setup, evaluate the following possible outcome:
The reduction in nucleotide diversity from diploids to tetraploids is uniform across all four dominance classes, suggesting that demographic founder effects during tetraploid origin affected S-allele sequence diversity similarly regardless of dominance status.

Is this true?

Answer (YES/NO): NO